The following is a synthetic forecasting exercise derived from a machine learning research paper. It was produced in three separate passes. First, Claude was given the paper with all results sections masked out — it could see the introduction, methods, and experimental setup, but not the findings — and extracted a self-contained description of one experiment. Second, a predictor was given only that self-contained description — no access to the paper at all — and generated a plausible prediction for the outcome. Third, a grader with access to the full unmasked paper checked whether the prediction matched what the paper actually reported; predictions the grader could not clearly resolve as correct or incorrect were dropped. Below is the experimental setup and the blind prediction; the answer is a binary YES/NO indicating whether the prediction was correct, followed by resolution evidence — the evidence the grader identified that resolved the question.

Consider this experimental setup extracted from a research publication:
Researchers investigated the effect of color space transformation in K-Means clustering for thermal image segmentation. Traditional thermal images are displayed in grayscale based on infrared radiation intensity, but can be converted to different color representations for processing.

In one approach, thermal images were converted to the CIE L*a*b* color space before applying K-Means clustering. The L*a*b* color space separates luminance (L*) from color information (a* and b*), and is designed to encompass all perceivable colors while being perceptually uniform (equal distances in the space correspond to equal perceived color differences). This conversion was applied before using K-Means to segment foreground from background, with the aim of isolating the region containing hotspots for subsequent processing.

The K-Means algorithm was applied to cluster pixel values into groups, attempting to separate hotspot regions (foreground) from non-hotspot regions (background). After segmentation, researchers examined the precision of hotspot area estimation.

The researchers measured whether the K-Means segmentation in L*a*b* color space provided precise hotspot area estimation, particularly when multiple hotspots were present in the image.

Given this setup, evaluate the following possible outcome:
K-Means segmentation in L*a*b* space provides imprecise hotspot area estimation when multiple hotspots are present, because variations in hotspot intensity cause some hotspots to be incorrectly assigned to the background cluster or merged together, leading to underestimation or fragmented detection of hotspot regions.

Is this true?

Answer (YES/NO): NO